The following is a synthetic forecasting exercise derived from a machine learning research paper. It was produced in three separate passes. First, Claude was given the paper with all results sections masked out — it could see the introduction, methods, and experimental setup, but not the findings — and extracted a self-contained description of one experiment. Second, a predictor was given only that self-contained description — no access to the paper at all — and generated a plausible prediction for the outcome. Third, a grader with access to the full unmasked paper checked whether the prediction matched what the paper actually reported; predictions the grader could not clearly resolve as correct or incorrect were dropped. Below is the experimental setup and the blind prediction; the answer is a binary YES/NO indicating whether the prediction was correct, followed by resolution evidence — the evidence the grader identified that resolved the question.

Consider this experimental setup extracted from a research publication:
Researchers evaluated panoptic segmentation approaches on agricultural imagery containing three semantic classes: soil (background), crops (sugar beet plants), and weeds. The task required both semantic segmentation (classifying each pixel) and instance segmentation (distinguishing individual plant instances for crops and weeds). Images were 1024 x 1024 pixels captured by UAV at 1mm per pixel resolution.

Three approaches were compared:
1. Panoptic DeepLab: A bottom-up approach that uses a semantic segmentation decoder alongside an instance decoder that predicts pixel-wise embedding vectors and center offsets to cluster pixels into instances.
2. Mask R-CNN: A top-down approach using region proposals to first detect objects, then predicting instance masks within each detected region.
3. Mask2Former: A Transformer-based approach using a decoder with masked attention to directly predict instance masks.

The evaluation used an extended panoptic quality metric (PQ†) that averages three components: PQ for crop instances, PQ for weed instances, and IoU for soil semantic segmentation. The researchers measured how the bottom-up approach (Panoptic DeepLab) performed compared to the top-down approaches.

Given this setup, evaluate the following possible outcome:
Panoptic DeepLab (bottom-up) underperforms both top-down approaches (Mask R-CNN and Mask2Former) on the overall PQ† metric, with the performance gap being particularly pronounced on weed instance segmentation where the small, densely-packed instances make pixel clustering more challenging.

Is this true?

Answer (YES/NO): NO